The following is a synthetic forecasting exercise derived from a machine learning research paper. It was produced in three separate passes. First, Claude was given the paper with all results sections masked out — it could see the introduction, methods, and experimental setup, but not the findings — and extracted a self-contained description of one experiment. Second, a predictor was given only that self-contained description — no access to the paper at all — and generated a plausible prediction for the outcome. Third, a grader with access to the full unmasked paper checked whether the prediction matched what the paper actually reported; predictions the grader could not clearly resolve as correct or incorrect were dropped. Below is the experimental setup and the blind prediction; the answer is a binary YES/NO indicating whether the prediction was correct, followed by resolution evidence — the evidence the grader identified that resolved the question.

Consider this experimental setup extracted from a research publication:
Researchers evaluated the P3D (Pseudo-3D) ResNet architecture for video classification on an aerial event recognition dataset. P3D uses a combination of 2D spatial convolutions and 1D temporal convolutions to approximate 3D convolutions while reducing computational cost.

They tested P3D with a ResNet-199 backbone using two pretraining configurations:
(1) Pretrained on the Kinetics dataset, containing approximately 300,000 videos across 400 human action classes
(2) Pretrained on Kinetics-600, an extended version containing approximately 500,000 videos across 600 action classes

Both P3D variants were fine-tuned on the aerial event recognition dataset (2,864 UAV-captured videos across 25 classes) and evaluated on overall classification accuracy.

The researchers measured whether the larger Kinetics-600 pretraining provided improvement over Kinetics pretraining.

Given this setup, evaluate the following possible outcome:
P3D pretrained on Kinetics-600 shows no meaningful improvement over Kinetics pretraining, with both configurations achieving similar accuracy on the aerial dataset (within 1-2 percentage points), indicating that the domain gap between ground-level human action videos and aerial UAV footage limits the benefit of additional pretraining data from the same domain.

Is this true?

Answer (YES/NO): NO